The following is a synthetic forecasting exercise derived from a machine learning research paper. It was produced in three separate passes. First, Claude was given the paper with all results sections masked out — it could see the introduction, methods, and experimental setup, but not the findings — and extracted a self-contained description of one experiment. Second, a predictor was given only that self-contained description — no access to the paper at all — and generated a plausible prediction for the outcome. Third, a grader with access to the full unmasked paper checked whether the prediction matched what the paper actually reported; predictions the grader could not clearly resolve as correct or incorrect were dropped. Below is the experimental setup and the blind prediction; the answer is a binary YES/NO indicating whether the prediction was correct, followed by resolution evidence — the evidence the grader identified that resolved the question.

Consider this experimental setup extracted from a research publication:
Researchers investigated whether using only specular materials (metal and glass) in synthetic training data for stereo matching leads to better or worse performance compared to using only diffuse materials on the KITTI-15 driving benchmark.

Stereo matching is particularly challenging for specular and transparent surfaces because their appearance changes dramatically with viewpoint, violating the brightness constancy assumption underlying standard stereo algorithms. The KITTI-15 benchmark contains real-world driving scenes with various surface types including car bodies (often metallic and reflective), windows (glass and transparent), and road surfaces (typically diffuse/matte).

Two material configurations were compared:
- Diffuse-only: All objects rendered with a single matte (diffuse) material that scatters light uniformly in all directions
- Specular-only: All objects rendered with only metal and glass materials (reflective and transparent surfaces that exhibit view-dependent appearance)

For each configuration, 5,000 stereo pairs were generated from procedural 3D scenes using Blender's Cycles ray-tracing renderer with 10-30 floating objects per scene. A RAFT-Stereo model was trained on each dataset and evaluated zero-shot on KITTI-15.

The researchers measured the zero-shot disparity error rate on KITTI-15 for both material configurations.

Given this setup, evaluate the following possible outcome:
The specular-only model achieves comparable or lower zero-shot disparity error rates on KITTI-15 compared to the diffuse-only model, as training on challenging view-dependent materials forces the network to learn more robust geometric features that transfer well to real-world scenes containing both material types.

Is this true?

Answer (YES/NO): YES